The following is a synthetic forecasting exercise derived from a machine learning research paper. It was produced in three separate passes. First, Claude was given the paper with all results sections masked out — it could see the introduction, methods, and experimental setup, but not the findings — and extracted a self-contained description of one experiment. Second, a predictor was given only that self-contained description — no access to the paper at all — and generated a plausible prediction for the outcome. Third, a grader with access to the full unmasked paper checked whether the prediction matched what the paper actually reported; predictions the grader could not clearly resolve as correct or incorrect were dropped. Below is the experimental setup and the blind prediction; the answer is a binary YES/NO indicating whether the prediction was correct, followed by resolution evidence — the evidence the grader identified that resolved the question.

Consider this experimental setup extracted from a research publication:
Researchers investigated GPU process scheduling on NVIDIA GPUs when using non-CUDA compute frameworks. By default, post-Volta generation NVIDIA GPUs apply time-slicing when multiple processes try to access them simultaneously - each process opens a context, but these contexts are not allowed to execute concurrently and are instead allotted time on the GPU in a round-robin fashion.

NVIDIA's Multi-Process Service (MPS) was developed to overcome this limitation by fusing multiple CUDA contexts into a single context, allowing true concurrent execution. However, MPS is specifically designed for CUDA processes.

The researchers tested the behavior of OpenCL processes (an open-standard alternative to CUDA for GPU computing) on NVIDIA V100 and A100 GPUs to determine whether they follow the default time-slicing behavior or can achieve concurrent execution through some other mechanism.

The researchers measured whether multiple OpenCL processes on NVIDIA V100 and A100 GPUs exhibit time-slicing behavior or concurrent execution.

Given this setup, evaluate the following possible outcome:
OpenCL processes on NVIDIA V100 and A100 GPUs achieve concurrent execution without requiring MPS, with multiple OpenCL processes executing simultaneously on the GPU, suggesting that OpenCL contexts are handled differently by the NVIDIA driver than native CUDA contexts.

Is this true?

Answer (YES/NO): NO